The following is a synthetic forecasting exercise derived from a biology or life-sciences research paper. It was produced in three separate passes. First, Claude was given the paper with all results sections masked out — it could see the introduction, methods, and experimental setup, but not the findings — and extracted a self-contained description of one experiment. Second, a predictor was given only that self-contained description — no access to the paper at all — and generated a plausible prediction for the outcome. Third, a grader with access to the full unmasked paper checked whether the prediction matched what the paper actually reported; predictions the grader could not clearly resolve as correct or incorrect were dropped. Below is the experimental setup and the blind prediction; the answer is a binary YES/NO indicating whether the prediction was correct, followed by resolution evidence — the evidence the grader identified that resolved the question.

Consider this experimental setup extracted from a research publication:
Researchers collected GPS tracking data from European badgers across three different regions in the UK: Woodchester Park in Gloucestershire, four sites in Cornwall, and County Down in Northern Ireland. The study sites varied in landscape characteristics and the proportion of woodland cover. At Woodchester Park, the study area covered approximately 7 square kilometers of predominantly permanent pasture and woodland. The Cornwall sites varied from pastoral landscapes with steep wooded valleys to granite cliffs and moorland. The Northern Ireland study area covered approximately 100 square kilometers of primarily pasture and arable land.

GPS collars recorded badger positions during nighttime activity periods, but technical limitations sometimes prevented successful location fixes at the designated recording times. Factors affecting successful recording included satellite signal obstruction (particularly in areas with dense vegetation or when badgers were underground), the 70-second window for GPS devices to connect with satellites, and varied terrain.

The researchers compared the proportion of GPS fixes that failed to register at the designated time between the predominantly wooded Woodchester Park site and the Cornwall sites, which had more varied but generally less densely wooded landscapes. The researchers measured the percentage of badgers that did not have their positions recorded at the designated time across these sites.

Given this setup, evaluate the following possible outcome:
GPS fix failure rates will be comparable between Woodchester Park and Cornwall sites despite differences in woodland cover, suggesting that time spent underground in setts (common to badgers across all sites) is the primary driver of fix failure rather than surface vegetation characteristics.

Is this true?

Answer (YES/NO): NO